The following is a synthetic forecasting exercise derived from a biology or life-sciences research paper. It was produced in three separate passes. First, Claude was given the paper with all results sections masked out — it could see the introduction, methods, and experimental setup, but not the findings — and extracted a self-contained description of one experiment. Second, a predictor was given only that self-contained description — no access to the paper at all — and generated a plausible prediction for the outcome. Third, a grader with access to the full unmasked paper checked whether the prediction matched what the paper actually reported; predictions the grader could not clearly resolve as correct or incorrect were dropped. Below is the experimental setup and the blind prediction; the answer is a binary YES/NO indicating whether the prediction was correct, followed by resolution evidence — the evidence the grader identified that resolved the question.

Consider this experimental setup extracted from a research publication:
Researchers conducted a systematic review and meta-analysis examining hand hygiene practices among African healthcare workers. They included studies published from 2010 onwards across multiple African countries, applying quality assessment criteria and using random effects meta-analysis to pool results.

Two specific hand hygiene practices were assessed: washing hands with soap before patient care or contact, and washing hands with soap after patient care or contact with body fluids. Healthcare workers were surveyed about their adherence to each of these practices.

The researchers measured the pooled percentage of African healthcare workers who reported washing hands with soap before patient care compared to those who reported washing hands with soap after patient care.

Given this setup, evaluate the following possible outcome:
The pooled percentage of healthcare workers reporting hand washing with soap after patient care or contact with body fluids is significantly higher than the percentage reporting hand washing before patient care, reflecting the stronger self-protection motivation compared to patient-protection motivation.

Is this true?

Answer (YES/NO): YES